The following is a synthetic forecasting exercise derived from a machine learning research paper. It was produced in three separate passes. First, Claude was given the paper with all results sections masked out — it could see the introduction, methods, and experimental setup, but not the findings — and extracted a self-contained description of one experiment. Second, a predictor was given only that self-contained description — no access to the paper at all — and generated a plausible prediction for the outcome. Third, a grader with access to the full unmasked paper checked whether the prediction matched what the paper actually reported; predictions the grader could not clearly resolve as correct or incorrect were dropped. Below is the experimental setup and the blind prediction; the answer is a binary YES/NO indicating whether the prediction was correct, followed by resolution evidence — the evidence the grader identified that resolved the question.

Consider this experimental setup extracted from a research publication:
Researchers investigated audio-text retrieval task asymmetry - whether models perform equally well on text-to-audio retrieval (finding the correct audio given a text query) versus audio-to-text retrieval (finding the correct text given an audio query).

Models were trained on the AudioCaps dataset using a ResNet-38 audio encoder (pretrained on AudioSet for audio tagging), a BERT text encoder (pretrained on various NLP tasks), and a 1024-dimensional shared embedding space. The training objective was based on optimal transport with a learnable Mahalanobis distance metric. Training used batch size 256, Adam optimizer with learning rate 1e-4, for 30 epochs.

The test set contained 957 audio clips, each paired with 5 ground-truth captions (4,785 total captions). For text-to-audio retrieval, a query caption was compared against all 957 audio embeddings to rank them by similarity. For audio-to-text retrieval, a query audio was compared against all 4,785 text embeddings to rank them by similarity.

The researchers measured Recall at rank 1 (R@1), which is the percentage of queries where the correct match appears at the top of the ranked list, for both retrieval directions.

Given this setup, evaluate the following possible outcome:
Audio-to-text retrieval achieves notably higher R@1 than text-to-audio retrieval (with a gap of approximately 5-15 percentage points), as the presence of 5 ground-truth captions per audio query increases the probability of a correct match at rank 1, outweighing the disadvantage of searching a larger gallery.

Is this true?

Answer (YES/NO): YES